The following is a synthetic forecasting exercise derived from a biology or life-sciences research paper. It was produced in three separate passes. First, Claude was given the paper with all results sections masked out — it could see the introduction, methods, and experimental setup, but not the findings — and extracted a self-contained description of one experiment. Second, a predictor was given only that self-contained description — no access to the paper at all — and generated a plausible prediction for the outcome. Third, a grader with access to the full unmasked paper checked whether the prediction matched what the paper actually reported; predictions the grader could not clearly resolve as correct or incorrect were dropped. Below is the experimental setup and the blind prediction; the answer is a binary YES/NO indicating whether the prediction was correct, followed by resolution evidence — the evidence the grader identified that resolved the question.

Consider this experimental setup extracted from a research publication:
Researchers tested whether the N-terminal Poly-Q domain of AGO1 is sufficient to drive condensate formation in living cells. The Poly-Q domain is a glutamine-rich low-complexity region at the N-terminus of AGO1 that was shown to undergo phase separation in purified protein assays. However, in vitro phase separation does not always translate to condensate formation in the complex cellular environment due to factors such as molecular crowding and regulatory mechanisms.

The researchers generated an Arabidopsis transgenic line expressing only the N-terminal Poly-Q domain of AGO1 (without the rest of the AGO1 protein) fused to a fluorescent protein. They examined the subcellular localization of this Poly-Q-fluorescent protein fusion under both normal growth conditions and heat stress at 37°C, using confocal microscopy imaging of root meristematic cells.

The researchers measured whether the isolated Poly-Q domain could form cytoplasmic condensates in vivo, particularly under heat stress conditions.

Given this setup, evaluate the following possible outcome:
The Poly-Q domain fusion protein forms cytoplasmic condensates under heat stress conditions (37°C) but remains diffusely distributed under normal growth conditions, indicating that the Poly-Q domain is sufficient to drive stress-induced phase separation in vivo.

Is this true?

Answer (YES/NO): YES